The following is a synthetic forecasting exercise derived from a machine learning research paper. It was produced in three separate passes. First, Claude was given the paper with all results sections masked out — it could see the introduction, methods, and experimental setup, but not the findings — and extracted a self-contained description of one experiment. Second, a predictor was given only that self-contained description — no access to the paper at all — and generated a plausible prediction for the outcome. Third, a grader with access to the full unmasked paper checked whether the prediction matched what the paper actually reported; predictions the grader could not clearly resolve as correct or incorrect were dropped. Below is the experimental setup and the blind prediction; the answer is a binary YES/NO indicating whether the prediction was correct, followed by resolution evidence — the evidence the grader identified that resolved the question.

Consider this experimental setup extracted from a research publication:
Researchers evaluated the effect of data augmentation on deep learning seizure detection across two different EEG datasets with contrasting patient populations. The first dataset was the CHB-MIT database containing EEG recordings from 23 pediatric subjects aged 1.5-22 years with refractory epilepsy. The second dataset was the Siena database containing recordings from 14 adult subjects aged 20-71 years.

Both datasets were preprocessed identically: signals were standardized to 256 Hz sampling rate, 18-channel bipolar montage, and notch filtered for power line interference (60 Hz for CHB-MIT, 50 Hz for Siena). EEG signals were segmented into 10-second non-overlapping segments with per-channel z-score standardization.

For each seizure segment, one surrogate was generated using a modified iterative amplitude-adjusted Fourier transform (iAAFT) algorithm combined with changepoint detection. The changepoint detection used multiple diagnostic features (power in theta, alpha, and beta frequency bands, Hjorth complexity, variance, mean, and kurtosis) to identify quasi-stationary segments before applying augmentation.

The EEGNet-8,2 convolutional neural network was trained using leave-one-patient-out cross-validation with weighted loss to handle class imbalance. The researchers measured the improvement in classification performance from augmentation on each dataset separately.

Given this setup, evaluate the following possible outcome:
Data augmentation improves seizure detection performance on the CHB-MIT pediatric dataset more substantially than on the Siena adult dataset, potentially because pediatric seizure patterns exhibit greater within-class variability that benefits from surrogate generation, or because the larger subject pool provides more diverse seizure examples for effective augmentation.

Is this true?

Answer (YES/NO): YES